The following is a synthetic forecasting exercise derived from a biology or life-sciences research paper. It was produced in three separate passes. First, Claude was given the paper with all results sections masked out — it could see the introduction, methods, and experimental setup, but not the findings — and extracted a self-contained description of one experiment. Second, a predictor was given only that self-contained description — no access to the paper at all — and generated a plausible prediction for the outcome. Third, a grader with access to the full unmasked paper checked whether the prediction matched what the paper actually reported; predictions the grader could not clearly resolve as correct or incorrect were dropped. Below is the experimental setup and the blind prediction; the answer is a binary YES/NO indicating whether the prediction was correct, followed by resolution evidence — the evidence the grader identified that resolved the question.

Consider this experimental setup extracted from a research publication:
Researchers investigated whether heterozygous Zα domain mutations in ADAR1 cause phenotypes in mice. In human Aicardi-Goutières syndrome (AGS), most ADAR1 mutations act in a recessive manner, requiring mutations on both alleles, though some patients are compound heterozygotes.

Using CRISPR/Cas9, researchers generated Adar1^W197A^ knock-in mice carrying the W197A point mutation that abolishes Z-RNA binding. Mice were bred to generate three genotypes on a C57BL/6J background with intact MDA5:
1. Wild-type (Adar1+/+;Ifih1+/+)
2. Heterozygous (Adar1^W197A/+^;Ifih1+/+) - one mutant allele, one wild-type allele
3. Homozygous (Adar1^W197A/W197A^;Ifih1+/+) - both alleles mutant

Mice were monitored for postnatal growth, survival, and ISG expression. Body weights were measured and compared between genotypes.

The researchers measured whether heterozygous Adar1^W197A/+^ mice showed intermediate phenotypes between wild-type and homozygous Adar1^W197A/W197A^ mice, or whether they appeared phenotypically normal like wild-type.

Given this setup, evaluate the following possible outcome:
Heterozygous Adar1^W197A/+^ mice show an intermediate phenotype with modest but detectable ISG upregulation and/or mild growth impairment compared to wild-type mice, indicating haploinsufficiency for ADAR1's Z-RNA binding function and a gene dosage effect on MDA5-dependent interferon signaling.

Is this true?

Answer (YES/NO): NO